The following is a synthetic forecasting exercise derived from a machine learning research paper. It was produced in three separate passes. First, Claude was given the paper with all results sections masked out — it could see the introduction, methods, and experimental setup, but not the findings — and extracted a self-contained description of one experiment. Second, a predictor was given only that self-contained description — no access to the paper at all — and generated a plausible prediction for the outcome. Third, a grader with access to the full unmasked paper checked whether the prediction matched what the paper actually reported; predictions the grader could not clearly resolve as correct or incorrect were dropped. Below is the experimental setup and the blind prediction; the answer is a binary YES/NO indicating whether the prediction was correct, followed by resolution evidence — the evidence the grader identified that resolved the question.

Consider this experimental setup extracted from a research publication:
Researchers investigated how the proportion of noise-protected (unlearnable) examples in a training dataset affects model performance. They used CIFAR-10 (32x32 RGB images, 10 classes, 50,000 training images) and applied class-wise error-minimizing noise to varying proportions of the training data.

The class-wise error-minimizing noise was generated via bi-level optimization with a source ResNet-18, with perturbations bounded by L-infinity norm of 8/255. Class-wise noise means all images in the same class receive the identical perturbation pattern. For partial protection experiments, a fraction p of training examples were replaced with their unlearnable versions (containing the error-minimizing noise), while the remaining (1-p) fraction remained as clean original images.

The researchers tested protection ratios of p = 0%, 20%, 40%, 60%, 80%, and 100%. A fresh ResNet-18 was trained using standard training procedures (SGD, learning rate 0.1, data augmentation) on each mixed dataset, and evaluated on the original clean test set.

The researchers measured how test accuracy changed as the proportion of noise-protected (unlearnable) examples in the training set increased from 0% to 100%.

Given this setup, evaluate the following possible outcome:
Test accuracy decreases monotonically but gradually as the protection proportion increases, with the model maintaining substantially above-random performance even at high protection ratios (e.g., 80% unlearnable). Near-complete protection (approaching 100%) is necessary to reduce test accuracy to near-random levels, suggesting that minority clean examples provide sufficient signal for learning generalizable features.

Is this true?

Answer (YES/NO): YES